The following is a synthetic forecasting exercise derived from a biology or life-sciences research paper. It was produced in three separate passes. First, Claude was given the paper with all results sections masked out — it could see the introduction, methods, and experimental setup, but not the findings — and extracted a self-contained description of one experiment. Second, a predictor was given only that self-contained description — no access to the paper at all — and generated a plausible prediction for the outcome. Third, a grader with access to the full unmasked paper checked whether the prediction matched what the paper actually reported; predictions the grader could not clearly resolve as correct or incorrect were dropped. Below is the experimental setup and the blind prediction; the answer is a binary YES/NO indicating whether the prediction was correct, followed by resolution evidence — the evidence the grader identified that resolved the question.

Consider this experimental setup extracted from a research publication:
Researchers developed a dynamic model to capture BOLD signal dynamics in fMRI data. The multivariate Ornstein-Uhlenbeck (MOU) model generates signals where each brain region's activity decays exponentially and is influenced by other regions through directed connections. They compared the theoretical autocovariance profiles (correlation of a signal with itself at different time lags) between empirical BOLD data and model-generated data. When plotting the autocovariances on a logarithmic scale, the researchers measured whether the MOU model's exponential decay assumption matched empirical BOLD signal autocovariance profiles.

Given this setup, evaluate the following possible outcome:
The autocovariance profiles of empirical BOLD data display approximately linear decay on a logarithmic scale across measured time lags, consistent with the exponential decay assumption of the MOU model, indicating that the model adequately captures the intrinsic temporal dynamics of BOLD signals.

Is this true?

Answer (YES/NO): YES